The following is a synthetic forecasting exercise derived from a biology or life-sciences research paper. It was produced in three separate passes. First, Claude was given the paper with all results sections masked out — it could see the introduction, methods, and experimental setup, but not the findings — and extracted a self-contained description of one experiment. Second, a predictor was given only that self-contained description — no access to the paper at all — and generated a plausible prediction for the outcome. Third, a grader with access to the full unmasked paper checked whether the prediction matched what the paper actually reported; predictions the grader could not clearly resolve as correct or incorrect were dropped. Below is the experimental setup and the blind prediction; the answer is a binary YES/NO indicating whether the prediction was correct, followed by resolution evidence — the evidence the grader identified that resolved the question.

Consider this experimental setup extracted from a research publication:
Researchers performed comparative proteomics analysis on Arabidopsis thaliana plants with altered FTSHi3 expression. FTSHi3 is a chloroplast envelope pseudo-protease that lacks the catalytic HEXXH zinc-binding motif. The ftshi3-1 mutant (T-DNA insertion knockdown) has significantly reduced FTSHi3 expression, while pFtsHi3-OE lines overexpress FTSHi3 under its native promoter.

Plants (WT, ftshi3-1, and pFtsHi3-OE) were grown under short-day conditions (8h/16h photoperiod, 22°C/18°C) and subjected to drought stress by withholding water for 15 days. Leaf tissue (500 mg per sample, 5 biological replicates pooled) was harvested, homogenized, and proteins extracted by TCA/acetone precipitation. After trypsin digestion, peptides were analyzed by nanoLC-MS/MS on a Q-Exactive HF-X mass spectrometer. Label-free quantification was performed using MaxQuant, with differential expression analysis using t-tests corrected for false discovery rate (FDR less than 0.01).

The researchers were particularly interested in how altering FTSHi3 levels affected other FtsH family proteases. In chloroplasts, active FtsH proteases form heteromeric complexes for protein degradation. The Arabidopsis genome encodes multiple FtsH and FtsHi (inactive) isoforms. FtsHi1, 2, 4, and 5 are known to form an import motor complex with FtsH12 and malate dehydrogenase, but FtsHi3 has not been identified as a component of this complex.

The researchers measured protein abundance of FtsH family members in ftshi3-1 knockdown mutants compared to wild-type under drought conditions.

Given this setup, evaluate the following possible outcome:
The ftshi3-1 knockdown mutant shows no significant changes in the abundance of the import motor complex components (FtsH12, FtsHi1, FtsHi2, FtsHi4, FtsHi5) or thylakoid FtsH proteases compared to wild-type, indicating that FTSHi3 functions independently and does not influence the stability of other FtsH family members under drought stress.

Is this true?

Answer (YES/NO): NO